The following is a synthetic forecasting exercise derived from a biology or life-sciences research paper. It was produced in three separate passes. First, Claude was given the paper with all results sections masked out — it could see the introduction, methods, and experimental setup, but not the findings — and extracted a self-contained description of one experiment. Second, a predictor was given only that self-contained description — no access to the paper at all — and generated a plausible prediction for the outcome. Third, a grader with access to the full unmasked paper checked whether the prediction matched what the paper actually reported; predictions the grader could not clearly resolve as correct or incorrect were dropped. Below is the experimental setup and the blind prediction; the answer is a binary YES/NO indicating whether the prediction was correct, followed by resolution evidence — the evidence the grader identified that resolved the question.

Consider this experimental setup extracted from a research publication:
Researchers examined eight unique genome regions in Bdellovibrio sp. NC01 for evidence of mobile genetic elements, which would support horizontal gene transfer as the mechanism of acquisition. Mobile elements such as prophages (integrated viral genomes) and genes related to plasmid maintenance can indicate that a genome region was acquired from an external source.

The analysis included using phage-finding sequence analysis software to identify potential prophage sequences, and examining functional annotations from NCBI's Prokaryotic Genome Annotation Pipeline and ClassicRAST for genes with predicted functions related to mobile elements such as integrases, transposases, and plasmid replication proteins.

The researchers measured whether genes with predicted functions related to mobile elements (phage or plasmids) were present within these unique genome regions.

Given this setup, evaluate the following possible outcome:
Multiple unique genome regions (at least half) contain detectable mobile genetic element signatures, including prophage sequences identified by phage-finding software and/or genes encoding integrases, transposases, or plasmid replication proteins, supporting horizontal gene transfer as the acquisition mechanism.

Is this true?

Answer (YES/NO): YES